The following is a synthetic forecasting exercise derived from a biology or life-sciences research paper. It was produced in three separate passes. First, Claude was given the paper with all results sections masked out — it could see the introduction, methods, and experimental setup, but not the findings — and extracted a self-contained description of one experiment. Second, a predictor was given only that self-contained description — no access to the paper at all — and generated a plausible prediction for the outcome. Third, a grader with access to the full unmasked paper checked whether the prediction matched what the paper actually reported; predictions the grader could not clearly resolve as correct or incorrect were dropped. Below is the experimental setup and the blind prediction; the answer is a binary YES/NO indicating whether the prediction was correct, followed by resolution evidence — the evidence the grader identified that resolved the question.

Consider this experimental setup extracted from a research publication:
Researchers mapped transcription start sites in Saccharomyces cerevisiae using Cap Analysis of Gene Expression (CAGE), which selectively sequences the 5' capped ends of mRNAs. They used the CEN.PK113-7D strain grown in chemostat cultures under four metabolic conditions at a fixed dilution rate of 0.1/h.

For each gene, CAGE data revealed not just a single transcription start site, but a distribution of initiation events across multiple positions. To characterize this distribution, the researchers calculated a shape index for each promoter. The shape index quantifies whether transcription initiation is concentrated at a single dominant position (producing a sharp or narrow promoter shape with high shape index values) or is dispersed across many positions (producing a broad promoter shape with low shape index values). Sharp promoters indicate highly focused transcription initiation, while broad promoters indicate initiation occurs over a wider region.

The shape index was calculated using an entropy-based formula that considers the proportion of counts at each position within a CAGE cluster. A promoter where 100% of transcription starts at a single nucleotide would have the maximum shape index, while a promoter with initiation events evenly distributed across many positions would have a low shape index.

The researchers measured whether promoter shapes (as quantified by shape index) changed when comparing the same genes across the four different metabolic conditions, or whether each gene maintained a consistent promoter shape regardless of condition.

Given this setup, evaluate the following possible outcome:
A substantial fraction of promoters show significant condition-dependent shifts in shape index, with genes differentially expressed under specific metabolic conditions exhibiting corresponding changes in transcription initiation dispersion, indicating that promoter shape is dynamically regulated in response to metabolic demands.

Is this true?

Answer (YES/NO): NO